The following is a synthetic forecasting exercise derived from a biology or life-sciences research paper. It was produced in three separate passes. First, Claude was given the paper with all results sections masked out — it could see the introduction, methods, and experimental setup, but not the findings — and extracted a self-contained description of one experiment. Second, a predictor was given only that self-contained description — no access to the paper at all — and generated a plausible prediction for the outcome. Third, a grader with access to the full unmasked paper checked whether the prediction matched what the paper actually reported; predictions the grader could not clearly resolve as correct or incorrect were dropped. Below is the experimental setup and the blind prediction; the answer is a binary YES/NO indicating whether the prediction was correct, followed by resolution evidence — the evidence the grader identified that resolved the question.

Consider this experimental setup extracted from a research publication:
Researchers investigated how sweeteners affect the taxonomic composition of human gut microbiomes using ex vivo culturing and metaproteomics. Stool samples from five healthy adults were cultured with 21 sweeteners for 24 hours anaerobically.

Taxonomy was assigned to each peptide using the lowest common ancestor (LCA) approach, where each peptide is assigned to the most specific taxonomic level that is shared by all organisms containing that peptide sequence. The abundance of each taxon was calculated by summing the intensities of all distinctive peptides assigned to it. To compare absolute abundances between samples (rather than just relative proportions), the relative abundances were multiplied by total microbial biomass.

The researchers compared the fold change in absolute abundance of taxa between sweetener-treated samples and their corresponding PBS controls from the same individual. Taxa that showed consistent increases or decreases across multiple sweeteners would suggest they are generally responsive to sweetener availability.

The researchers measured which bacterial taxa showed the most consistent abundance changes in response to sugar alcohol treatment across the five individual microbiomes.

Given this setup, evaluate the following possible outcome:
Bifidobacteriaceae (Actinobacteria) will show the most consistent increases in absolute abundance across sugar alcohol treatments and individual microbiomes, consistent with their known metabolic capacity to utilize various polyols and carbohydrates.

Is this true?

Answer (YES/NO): NO